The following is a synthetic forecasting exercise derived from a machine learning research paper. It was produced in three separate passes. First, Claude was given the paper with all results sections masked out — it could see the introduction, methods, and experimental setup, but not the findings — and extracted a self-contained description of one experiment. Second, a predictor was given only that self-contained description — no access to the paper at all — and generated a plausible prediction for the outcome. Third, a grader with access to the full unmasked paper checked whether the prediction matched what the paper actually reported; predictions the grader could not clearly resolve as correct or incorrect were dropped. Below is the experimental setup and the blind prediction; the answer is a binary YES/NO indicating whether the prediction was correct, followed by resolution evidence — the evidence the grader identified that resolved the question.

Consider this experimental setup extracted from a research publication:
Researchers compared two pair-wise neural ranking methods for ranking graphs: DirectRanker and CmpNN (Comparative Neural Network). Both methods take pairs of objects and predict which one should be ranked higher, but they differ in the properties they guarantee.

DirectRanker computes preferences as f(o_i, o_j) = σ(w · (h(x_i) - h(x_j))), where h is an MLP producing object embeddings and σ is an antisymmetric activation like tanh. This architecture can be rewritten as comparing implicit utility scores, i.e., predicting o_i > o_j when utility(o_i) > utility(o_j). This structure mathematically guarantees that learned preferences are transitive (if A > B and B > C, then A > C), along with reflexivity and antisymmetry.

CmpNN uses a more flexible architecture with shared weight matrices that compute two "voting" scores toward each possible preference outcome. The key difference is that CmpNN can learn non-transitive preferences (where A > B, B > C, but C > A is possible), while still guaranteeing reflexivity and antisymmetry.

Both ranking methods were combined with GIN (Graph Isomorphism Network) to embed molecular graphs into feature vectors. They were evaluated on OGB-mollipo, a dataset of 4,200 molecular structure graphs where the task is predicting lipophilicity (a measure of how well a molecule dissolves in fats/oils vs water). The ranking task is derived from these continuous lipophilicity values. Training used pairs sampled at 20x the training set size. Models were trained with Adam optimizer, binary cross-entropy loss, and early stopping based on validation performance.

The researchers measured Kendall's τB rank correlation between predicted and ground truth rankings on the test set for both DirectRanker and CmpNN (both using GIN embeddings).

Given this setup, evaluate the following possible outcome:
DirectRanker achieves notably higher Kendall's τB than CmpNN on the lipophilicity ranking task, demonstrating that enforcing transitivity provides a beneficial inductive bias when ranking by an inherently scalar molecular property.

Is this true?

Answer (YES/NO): NO